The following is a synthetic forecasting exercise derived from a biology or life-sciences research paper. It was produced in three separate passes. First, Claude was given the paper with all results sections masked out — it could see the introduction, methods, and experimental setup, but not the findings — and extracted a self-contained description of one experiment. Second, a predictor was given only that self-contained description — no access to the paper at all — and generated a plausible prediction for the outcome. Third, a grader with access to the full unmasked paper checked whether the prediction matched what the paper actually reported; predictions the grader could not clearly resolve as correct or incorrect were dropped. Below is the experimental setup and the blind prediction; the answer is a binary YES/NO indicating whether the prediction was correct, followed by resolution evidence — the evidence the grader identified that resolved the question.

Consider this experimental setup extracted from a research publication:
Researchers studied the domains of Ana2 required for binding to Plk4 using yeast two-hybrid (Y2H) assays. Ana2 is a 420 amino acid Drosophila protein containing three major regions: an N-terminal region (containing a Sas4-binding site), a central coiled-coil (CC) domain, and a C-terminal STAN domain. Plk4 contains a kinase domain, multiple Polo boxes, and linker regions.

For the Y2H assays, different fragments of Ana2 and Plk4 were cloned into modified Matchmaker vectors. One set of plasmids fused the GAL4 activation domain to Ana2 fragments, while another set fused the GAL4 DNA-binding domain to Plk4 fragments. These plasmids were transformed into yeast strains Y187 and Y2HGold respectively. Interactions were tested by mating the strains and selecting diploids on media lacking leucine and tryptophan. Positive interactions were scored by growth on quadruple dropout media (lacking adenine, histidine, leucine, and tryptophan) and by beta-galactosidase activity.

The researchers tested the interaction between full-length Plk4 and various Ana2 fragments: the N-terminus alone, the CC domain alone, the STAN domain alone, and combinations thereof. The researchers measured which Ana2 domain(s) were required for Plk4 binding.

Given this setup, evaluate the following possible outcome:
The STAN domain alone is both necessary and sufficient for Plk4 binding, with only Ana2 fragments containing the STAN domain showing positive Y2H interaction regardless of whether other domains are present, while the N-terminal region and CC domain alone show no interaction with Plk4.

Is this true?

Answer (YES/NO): NO